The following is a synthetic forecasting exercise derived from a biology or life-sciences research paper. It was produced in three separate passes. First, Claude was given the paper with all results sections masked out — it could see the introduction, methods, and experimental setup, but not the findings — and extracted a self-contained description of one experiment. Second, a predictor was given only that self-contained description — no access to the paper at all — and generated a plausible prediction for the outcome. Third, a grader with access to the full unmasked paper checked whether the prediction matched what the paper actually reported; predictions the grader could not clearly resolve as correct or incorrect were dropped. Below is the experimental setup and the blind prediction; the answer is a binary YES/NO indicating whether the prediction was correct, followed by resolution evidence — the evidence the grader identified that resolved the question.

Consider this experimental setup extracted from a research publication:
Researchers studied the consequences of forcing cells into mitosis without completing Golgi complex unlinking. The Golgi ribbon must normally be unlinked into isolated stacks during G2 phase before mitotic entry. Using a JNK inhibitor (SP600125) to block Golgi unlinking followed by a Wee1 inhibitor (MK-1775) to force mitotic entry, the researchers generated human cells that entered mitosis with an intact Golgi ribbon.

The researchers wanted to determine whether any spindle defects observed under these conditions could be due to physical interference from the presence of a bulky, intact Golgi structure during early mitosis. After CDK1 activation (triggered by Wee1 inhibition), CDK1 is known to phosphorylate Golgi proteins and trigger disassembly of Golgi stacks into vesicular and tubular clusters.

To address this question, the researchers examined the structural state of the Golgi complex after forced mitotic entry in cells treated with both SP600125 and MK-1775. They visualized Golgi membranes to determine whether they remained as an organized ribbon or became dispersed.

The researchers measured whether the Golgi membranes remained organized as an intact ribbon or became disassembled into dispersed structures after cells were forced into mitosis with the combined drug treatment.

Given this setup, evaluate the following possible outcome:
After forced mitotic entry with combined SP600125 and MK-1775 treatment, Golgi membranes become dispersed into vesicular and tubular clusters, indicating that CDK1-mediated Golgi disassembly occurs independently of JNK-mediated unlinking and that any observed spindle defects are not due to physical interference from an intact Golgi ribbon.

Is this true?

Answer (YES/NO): YES